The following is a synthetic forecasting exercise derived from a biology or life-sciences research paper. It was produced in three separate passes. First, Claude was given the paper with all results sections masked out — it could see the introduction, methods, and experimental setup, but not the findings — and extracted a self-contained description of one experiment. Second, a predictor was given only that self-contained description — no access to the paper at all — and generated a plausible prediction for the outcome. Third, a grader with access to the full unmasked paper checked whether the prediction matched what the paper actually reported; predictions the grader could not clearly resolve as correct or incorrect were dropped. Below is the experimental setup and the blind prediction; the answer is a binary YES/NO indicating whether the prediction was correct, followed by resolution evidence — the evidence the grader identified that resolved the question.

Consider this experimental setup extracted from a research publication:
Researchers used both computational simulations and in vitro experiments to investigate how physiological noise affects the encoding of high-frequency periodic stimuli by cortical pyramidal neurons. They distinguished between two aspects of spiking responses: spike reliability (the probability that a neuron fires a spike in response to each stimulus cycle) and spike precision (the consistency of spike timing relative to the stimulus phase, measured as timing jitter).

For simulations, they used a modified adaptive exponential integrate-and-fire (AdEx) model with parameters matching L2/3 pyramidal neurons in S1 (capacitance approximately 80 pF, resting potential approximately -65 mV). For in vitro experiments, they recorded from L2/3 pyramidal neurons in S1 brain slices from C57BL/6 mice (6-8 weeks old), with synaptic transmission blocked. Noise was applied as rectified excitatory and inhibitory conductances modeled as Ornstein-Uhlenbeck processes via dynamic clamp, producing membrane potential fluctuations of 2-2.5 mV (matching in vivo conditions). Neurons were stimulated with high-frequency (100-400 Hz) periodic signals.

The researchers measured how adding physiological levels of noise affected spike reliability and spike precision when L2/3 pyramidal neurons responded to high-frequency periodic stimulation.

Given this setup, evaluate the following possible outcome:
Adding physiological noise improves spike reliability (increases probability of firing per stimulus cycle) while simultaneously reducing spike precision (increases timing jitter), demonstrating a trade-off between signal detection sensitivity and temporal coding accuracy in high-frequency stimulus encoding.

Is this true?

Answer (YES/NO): NO